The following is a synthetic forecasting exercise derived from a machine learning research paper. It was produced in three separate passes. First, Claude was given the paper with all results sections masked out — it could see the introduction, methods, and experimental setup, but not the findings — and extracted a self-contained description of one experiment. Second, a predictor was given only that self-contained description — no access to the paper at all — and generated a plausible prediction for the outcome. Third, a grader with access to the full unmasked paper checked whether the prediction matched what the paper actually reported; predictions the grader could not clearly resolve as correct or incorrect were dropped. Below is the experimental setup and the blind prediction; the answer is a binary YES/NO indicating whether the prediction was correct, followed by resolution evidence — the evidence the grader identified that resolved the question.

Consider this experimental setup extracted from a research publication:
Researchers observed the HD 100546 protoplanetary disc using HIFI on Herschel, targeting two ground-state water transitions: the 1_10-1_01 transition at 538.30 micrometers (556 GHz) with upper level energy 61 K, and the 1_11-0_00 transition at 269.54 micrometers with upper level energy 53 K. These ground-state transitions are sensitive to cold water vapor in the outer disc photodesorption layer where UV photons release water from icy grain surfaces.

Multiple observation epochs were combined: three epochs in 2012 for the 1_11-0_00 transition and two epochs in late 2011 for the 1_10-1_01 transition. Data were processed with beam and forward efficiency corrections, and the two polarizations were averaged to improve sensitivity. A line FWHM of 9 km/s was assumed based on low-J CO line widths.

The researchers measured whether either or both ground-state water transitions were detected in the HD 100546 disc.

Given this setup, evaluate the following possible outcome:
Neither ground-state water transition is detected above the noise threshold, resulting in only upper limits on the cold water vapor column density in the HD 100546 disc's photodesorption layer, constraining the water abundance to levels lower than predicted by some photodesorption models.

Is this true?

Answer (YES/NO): NO